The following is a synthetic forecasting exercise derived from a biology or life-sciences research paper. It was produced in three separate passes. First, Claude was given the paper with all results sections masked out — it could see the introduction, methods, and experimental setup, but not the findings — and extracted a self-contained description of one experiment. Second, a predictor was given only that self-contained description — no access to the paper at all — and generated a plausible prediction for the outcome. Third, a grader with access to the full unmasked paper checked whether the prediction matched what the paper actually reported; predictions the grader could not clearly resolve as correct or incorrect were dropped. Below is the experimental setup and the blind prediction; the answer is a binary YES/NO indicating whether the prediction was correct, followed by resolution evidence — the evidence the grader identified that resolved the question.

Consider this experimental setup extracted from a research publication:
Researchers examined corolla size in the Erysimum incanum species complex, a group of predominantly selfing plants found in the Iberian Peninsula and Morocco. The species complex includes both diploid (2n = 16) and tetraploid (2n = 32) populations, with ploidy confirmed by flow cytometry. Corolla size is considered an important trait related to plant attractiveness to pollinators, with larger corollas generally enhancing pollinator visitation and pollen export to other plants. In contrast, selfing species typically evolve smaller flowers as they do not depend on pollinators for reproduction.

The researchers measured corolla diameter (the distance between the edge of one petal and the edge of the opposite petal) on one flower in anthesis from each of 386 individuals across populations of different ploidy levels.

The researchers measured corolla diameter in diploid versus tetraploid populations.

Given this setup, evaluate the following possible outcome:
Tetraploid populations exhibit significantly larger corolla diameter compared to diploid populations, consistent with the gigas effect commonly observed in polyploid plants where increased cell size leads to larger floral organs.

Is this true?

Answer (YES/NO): YES